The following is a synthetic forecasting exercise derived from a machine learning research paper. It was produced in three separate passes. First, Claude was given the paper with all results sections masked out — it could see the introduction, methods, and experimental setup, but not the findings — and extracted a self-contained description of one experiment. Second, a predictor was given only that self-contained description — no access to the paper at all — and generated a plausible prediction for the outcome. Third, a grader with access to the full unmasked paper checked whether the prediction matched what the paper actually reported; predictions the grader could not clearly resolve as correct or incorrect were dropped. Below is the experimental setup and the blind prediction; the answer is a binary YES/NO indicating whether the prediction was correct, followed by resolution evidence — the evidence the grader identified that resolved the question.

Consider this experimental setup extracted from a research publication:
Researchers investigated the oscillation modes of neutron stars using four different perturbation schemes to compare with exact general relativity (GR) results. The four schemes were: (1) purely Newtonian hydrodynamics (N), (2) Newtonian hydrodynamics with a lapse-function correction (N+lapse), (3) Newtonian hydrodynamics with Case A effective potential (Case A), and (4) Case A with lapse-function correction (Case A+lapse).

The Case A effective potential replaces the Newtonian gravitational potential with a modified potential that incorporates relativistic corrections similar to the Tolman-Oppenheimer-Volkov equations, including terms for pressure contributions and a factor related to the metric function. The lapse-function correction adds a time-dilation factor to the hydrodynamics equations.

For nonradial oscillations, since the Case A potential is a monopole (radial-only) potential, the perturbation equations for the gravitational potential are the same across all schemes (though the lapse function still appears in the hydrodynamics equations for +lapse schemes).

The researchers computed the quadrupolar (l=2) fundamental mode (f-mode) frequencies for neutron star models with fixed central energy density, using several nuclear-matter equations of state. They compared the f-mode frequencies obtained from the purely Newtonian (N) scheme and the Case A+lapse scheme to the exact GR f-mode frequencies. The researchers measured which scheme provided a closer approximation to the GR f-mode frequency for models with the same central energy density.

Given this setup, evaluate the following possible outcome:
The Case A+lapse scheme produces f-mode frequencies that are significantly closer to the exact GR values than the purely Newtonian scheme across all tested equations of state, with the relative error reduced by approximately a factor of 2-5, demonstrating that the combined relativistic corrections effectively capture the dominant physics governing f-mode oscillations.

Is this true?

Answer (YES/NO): NO